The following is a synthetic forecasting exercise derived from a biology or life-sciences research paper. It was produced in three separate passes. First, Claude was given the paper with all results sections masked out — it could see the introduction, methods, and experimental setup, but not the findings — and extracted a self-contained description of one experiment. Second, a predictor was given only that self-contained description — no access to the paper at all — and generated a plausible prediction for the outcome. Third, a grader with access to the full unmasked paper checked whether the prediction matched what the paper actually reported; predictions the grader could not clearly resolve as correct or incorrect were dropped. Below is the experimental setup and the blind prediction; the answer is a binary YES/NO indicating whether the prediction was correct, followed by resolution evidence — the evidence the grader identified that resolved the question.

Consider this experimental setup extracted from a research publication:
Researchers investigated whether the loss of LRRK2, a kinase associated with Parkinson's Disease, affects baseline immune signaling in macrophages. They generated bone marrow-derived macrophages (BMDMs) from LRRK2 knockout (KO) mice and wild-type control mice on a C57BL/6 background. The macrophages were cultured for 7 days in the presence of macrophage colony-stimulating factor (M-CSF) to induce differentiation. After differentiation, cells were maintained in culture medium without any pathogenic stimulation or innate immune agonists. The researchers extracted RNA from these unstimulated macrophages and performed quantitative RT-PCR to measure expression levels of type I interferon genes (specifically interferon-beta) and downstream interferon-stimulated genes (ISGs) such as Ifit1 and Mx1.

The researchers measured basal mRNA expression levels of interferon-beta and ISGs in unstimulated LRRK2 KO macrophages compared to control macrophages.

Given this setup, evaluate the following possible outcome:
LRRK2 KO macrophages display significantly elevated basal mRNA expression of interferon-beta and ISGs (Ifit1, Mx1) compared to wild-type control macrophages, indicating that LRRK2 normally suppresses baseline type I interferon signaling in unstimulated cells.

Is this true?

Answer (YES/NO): YES